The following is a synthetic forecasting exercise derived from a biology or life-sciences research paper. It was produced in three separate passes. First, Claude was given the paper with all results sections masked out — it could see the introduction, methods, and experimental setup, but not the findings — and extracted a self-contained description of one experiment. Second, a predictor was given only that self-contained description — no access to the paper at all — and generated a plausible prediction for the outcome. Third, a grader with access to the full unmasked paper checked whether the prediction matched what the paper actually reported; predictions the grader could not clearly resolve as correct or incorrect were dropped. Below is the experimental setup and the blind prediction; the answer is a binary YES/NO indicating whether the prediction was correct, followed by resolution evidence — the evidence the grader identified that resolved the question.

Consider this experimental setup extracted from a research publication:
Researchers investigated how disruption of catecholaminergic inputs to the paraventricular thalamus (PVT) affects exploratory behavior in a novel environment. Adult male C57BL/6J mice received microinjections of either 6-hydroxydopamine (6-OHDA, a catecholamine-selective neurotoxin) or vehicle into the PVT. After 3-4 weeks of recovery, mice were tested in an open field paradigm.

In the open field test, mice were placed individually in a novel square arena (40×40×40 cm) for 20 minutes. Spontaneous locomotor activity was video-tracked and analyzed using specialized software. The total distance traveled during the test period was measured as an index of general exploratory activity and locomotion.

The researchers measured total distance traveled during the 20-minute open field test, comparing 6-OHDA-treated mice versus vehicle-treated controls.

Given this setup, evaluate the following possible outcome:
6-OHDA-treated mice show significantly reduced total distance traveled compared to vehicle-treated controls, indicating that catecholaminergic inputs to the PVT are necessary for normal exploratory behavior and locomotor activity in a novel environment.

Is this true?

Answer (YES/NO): NO